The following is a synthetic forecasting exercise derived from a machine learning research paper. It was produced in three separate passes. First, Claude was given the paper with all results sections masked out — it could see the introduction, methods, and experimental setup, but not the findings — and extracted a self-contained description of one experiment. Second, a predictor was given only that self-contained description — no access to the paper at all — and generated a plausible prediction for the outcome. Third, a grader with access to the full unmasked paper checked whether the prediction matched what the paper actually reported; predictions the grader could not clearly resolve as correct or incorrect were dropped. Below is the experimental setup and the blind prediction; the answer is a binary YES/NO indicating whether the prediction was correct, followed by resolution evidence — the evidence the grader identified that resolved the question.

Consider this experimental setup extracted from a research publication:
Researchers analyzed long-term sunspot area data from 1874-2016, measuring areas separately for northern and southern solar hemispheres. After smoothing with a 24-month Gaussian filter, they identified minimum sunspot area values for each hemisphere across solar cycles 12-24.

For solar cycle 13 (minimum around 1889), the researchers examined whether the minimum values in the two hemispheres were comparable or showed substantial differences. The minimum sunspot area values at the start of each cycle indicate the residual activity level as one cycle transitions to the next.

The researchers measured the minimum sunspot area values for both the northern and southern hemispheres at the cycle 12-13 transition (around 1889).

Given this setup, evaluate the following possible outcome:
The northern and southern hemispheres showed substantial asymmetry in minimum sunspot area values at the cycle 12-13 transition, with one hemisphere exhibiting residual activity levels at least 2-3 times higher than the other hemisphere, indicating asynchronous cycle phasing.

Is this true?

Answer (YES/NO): YES